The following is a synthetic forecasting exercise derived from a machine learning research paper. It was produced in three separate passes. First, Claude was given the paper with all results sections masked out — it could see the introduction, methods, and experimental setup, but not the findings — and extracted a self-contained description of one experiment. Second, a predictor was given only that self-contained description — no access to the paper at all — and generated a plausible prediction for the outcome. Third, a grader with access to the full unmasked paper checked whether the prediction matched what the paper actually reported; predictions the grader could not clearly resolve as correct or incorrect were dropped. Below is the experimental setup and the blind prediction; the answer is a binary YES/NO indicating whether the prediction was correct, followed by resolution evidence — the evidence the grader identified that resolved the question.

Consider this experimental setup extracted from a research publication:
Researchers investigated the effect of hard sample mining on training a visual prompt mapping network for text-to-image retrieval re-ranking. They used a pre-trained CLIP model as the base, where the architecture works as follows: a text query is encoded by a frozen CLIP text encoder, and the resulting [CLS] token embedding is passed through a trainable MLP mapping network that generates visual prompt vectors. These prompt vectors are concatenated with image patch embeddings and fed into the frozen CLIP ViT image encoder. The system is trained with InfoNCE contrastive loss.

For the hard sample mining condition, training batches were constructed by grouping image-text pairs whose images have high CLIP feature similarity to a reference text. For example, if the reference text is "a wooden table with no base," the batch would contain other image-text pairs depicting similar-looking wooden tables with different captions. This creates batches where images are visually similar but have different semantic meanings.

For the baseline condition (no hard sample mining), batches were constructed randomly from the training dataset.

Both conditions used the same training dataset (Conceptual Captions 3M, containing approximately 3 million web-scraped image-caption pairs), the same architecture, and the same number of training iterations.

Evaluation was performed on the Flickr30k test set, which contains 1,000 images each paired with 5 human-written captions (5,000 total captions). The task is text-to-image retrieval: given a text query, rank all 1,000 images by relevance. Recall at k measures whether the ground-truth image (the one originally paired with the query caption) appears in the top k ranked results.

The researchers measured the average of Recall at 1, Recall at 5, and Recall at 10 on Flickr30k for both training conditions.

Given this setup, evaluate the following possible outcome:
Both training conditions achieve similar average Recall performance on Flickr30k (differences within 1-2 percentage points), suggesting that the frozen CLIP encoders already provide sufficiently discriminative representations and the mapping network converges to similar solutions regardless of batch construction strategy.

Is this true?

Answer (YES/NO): NO